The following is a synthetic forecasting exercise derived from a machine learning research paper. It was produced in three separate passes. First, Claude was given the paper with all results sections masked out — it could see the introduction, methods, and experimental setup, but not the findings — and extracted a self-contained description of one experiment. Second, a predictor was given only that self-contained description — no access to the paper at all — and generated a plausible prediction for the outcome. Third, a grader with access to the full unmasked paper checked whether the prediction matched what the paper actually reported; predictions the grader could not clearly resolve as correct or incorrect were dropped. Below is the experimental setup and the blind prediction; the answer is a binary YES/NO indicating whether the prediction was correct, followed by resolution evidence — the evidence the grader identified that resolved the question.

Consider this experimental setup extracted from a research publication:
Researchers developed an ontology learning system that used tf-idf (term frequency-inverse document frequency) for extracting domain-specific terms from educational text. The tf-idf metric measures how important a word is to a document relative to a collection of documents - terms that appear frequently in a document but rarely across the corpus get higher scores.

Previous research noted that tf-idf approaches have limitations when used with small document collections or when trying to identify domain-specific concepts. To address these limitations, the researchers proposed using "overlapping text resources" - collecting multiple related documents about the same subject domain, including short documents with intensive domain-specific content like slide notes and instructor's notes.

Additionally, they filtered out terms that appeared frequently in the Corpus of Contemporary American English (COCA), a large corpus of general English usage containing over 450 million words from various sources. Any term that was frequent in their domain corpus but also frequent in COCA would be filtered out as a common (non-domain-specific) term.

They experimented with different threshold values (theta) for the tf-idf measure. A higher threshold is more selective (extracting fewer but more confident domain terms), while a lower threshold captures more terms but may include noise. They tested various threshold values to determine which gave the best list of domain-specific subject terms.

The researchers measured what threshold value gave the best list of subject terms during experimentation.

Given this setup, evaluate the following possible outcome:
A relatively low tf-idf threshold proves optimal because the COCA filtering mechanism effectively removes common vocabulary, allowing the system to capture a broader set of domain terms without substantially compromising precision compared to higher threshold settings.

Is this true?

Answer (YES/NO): NO